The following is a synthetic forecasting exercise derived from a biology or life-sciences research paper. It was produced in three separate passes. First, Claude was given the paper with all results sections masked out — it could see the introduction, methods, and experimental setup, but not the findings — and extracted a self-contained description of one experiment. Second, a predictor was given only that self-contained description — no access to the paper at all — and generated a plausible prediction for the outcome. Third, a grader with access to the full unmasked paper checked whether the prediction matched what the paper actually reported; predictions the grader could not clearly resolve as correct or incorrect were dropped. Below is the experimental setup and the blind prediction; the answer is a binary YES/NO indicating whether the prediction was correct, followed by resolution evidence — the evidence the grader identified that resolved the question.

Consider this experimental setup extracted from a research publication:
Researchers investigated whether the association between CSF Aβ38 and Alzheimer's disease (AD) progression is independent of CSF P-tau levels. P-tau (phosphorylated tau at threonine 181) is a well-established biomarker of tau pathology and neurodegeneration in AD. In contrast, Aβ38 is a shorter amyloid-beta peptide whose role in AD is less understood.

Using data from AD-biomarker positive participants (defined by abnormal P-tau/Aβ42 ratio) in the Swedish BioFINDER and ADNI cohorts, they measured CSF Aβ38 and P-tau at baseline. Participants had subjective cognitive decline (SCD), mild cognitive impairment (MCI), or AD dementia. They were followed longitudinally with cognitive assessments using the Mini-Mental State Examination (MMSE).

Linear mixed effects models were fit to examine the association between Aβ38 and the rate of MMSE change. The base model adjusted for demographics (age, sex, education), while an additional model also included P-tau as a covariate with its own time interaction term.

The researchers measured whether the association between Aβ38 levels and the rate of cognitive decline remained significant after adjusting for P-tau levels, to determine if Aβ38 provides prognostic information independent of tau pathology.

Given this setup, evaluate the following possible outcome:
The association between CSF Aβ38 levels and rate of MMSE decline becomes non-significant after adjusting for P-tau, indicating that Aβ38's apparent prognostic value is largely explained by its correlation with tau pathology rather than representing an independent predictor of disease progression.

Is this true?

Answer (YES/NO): NO